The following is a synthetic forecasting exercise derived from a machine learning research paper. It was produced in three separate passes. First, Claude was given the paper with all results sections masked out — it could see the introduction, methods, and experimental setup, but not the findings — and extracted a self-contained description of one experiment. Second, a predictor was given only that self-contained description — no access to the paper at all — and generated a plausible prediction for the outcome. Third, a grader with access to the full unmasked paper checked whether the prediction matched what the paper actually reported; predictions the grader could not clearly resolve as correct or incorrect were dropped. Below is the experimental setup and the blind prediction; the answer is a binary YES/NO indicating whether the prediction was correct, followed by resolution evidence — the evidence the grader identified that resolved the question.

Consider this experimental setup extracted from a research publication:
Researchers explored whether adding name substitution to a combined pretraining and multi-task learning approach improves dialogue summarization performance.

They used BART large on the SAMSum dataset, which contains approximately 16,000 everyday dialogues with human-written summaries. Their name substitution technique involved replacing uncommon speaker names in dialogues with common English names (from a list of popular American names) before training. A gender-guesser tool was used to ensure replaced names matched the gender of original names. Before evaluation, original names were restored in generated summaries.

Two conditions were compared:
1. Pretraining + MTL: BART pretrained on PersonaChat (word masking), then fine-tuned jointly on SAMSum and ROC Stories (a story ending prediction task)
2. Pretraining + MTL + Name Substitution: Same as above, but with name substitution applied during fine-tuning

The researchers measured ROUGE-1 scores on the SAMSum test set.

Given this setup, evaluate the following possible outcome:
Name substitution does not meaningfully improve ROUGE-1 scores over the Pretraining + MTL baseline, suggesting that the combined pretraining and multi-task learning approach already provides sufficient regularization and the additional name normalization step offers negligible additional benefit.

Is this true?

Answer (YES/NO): YES